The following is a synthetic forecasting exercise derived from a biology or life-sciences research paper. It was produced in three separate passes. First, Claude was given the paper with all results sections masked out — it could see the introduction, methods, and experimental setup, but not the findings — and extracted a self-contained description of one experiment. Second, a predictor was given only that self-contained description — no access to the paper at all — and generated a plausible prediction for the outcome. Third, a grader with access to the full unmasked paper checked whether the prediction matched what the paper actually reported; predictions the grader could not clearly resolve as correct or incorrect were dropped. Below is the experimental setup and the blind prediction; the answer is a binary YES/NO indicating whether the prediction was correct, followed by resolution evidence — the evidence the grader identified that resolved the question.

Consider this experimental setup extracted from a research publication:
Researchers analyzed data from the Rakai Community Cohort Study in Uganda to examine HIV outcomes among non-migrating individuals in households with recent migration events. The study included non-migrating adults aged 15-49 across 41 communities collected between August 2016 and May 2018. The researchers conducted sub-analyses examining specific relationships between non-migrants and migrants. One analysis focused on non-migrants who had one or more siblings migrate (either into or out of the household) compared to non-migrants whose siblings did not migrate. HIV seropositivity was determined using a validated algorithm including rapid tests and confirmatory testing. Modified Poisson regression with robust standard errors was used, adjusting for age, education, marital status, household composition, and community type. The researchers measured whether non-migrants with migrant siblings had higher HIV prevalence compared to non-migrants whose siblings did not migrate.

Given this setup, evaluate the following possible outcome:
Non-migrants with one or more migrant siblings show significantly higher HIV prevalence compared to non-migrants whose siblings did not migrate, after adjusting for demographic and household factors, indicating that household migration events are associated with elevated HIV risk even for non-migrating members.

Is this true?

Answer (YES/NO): NO